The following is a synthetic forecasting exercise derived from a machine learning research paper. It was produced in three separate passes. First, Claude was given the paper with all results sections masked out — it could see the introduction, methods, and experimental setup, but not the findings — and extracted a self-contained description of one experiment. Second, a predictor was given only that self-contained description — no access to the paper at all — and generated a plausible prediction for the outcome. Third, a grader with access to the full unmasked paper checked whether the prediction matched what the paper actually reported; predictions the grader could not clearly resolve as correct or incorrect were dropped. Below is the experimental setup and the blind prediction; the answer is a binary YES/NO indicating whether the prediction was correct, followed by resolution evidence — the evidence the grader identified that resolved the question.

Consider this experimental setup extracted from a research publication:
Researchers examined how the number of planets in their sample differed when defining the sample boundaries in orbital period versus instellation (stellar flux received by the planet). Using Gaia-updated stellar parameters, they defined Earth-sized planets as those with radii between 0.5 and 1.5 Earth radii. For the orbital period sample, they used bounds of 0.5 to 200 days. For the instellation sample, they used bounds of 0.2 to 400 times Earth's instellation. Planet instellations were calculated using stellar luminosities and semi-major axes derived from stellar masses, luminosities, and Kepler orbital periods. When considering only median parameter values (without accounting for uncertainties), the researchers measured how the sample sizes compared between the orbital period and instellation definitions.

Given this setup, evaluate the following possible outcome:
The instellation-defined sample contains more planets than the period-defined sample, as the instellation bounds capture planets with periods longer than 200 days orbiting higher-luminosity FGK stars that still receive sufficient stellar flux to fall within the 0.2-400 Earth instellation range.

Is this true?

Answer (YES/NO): NO